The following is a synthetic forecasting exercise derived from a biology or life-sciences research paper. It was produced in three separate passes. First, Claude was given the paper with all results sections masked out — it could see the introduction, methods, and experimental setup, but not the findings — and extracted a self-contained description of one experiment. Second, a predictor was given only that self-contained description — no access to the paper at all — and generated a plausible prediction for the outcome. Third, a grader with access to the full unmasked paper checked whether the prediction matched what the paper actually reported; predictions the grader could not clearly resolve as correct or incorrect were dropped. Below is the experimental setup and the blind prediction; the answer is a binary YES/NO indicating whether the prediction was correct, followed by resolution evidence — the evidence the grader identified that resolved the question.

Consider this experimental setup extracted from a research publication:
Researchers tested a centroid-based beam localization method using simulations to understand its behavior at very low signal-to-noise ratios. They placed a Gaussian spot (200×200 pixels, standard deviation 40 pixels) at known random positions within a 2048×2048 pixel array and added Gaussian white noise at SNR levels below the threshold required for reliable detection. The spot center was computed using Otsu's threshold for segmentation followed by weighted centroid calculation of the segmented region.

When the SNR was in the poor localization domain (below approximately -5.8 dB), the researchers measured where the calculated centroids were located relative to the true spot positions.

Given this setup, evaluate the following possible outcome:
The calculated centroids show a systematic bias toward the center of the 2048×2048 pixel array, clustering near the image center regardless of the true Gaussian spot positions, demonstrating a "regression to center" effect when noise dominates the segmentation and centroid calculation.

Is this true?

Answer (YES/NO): YES